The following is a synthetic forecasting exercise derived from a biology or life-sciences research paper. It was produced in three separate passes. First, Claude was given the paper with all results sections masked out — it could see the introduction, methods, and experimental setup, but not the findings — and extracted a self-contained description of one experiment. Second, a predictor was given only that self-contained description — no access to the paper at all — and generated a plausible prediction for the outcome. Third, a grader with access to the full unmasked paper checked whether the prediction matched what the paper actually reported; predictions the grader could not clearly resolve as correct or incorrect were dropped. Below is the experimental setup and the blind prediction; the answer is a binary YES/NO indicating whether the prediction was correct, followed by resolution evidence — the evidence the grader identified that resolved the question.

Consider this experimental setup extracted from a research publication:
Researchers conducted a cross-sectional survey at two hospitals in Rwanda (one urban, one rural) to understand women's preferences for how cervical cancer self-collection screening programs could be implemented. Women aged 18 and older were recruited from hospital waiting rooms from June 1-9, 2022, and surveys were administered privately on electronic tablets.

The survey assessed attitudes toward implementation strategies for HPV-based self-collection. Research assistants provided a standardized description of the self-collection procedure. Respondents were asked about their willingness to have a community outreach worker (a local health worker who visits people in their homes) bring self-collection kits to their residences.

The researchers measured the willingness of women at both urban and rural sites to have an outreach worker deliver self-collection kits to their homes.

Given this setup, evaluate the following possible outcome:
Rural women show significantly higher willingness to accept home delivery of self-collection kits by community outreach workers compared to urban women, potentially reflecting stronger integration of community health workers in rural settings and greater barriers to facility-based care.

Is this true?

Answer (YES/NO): YES